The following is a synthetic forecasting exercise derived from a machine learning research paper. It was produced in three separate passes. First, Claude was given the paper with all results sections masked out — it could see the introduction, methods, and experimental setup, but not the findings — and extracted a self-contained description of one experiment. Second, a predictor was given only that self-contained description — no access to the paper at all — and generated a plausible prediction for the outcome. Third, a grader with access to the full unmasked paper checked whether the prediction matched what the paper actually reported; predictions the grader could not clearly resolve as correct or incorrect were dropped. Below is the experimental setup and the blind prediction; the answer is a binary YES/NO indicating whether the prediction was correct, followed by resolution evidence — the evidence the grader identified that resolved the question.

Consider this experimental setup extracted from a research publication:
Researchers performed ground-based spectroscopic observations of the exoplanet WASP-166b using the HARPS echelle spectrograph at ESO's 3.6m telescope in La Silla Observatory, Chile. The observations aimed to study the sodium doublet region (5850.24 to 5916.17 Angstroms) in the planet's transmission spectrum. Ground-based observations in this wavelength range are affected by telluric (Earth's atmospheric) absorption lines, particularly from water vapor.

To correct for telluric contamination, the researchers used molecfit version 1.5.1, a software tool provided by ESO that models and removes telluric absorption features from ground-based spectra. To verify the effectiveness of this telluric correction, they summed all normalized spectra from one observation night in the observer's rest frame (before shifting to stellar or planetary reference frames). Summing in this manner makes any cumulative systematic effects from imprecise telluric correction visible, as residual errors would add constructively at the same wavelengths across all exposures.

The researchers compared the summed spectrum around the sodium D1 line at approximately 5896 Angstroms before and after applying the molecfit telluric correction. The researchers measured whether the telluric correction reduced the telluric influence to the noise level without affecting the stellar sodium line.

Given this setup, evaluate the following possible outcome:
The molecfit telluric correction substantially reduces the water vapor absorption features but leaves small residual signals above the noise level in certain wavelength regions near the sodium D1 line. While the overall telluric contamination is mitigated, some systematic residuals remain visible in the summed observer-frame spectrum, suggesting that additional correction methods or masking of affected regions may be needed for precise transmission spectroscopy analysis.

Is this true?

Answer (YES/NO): NO